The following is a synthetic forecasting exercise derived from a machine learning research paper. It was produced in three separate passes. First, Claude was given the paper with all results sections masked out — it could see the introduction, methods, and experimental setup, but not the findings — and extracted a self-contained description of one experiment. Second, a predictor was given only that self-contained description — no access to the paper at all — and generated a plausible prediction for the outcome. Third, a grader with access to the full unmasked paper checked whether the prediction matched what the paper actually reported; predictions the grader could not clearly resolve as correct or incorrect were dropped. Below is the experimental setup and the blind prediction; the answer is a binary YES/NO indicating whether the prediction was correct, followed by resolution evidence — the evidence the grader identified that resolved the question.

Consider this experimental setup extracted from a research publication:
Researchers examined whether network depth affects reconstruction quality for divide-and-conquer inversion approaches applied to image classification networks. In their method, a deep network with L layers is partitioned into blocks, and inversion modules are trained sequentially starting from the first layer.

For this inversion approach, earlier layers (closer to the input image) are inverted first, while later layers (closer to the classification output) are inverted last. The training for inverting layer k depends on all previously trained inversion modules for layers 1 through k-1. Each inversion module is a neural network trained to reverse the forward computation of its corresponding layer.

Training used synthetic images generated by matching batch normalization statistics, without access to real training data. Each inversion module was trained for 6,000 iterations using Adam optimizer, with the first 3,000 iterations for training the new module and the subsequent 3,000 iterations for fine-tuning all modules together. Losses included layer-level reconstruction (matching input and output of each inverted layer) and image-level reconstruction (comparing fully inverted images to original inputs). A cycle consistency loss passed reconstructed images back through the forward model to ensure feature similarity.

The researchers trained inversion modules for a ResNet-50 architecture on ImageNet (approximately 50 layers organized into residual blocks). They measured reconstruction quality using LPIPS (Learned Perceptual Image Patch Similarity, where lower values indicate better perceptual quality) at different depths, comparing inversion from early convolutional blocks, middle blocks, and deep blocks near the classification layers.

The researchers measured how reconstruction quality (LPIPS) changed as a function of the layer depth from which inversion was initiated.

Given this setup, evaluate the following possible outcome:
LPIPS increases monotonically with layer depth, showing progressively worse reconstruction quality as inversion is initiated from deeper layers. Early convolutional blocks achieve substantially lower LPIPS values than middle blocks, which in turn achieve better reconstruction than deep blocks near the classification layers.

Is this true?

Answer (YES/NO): NO